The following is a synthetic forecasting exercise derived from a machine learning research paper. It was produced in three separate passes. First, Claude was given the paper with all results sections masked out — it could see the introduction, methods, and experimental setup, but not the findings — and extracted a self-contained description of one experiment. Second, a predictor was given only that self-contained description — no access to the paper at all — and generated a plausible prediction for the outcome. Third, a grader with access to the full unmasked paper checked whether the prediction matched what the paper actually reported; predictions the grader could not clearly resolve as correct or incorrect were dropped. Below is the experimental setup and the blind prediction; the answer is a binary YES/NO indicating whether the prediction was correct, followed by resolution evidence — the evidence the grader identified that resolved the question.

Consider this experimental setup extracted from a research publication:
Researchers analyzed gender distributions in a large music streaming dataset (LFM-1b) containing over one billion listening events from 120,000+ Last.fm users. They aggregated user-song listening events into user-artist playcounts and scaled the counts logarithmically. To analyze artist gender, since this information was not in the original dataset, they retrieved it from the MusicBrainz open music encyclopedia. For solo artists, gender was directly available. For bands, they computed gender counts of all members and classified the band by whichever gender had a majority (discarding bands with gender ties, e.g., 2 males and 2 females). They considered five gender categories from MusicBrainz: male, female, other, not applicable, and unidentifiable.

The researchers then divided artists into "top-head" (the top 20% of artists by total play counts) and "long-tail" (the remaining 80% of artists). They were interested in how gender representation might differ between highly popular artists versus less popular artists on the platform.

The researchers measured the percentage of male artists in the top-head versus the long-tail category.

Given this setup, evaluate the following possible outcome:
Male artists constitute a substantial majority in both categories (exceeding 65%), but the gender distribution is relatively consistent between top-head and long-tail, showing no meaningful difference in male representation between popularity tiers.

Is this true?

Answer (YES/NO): NO